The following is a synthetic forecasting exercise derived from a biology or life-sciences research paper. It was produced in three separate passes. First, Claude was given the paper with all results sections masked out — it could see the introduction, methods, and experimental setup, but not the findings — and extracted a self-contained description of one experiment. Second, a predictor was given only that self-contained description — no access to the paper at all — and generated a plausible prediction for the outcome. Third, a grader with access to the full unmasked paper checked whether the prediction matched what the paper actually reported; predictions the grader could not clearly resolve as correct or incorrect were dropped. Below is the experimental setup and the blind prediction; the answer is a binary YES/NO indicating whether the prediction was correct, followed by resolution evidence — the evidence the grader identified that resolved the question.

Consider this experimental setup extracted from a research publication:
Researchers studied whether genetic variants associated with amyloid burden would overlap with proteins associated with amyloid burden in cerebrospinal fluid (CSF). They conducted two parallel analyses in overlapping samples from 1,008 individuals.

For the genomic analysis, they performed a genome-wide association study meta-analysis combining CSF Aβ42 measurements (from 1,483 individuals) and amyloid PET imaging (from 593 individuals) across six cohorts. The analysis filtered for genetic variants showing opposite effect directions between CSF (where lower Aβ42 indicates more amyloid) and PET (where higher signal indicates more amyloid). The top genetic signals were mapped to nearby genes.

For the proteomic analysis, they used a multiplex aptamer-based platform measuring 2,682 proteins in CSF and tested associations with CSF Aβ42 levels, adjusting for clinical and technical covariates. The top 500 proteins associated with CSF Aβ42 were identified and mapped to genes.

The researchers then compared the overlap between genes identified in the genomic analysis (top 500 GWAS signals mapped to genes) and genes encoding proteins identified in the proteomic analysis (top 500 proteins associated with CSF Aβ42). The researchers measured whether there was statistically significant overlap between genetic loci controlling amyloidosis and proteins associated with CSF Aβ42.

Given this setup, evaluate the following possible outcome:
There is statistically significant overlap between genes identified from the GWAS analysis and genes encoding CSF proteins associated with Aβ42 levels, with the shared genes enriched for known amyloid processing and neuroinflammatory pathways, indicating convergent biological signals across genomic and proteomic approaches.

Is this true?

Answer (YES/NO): NO